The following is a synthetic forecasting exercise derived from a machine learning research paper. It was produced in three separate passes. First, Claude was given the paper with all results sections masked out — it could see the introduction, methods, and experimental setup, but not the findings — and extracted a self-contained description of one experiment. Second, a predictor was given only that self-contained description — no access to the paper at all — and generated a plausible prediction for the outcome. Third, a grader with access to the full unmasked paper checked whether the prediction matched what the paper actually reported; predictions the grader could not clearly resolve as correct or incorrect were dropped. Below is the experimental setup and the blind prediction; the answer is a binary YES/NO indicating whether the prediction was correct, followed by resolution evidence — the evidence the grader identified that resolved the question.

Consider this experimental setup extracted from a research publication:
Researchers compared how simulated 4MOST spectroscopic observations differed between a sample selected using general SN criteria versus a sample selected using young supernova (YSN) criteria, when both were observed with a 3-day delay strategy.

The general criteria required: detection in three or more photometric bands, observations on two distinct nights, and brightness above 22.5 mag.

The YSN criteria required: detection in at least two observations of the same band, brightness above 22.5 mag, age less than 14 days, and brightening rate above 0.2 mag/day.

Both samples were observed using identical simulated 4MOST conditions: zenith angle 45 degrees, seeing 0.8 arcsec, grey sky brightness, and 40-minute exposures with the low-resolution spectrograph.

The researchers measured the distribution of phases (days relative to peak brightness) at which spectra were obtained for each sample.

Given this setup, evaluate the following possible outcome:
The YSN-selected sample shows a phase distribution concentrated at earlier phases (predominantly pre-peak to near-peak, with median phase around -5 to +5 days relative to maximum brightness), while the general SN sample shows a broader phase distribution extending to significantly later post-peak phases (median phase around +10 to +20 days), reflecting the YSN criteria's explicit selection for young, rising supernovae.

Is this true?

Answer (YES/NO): NO